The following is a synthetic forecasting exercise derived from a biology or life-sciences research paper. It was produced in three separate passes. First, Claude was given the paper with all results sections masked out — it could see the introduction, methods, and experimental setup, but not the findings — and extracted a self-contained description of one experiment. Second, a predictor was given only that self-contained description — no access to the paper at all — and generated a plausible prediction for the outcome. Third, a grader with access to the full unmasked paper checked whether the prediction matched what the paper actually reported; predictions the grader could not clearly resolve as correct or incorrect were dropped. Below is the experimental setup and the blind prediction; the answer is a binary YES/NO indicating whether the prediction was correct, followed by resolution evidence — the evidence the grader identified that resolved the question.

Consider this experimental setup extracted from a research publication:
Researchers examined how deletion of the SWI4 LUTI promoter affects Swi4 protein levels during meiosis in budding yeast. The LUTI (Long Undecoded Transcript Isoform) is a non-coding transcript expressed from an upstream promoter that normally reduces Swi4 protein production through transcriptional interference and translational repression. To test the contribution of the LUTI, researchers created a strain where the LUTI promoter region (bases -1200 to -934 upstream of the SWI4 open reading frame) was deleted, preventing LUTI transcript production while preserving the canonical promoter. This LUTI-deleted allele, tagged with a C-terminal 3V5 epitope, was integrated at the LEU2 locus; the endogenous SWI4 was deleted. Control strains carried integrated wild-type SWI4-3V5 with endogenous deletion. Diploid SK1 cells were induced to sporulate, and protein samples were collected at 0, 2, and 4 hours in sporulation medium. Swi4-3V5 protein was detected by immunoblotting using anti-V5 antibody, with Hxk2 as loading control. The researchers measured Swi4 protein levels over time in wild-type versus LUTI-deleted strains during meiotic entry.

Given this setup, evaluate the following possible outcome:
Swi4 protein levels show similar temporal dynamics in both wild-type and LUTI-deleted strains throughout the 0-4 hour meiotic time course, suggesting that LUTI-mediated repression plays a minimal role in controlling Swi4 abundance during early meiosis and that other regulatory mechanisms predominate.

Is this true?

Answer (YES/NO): NO